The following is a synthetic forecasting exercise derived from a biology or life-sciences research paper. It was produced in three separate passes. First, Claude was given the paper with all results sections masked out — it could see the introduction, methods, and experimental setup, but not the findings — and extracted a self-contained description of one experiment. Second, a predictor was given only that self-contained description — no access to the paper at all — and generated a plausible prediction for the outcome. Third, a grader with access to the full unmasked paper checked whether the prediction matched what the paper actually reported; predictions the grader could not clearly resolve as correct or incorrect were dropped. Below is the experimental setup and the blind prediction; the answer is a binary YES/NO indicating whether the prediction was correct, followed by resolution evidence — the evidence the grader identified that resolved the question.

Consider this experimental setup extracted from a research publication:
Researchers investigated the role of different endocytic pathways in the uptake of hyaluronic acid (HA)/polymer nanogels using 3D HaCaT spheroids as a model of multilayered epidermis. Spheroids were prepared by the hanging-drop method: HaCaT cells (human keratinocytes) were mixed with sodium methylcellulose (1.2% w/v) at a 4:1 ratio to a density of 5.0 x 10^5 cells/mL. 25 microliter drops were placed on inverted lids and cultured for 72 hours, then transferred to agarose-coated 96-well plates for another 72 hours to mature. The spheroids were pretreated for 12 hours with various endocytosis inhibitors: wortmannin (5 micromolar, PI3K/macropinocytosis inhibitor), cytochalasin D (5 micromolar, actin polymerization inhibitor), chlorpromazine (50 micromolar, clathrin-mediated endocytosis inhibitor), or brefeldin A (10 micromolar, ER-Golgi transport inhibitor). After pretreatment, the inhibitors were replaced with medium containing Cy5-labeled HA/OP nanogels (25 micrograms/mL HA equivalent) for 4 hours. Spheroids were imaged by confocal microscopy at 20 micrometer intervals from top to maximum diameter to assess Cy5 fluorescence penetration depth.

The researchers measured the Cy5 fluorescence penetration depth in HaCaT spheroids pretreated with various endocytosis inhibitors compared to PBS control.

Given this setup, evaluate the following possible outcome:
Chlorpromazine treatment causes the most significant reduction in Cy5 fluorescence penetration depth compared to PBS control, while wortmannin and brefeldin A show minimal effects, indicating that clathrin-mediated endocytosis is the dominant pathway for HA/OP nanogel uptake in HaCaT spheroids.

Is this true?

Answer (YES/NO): NO